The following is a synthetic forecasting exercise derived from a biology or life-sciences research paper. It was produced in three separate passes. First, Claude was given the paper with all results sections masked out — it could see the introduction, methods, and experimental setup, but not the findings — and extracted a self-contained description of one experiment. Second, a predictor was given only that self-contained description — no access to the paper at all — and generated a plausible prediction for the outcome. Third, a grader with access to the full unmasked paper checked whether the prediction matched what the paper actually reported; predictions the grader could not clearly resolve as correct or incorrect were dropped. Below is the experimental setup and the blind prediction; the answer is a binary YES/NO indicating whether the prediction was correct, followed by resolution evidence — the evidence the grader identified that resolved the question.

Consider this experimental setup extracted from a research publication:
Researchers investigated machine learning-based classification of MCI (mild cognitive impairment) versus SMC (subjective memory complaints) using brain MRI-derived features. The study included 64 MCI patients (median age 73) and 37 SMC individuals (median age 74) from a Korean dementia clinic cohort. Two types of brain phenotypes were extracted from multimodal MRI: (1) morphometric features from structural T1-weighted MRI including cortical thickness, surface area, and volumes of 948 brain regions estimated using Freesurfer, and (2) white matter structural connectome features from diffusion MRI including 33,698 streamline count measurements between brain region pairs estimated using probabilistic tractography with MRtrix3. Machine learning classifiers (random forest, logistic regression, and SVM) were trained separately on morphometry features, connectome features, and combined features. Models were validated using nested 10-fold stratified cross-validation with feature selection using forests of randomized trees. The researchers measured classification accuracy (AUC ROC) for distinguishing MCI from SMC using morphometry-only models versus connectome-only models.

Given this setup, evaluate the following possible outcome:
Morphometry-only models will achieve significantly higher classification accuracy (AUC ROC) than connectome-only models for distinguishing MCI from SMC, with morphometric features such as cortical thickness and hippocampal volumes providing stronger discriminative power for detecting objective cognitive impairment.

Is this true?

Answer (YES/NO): NO